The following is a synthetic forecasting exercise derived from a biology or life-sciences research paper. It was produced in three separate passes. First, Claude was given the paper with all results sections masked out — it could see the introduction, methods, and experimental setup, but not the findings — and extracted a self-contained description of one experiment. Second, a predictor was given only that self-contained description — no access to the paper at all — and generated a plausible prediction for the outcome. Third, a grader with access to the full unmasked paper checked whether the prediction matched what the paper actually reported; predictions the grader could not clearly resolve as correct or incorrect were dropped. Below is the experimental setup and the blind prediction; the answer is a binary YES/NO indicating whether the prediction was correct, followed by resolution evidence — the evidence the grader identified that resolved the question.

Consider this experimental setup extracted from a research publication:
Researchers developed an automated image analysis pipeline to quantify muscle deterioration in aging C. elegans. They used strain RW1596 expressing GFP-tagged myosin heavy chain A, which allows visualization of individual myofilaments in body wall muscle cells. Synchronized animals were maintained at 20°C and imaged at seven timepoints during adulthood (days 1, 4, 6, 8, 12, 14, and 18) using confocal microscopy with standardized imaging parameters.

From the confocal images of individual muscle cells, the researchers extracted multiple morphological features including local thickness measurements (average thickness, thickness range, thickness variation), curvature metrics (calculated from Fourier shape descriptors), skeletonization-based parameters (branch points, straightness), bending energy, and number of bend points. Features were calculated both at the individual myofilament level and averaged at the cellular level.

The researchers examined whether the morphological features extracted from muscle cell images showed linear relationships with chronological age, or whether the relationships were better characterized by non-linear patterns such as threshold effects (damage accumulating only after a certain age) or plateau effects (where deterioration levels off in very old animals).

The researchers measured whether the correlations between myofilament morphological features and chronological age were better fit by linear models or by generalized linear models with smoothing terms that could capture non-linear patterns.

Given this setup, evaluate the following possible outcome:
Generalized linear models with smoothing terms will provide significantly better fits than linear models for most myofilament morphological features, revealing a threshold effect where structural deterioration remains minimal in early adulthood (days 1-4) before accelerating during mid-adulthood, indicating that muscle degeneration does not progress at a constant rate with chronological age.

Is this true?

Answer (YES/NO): NO